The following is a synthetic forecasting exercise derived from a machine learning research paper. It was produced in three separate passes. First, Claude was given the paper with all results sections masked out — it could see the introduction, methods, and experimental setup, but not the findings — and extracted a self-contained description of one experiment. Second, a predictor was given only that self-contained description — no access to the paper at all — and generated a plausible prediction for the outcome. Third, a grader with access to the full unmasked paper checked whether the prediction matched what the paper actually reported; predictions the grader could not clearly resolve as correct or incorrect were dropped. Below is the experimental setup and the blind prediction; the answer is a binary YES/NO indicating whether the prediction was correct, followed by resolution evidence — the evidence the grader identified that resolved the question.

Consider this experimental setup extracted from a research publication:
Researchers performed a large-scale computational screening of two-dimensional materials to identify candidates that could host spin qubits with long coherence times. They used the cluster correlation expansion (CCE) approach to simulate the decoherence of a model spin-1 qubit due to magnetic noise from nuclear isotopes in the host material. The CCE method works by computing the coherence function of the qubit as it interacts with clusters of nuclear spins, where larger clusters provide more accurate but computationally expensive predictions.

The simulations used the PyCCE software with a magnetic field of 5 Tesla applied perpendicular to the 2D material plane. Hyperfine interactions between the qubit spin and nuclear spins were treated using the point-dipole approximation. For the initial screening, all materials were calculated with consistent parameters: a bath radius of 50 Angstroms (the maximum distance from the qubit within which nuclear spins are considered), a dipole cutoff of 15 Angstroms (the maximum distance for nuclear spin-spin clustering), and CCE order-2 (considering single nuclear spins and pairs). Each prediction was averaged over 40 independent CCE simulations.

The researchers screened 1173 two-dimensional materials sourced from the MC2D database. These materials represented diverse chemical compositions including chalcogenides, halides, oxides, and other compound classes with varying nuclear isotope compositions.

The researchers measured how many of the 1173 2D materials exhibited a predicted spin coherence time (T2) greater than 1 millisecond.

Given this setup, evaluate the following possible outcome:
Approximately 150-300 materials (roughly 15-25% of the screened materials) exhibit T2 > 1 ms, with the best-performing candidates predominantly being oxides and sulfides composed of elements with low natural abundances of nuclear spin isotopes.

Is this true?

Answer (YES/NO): YES